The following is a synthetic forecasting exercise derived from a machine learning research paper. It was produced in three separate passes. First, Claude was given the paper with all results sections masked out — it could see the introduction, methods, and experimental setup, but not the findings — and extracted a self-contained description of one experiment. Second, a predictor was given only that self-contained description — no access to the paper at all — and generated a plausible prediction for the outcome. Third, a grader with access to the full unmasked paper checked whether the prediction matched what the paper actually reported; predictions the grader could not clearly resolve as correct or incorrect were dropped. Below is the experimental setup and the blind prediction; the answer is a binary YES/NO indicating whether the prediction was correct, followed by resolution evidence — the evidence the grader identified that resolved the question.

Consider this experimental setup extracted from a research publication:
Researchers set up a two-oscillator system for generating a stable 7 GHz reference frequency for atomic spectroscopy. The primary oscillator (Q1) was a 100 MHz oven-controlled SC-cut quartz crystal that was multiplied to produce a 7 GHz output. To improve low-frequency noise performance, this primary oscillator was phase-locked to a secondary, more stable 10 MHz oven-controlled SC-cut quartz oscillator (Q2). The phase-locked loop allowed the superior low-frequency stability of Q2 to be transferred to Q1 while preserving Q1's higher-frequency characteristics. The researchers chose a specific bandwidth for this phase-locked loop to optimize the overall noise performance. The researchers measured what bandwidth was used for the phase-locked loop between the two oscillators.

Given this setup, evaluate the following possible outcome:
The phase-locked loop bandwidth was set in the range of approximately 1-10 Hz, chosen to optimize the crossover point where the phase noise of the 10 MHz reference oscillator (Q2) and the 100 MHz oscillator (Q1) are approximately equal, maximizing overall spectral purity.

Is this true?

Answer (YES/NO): YES